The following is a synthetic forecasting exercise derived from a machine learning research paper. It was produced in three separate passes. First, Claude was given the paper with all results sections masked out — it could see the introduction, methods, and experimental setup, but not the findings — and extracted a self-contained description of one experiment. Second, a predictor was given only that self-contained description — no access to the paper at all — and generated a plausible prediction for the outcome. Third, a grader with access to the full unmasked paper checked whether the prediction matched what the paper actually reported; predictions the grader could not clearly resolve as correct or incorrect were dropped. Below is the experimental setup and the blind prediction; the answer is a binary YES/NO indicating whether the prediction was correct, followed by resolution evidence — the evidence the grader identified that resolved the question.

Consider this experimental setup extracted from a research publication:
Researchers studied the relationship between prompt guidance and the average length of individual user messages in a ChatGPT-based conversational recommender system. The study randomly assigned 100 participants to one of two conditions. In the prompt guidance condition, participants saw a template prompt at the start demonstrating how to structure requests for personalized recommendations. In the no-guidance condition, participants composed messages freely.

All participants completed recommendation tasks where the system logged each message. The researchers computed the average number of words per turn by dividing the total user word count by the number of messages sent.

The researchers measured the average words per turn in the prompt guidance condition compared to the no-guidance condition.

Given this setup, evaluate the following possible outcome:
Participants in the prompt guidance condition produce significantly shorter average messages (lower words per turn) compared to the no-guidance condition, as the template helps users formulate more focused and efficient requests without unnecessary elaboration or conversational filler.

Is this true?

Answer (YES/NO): NO